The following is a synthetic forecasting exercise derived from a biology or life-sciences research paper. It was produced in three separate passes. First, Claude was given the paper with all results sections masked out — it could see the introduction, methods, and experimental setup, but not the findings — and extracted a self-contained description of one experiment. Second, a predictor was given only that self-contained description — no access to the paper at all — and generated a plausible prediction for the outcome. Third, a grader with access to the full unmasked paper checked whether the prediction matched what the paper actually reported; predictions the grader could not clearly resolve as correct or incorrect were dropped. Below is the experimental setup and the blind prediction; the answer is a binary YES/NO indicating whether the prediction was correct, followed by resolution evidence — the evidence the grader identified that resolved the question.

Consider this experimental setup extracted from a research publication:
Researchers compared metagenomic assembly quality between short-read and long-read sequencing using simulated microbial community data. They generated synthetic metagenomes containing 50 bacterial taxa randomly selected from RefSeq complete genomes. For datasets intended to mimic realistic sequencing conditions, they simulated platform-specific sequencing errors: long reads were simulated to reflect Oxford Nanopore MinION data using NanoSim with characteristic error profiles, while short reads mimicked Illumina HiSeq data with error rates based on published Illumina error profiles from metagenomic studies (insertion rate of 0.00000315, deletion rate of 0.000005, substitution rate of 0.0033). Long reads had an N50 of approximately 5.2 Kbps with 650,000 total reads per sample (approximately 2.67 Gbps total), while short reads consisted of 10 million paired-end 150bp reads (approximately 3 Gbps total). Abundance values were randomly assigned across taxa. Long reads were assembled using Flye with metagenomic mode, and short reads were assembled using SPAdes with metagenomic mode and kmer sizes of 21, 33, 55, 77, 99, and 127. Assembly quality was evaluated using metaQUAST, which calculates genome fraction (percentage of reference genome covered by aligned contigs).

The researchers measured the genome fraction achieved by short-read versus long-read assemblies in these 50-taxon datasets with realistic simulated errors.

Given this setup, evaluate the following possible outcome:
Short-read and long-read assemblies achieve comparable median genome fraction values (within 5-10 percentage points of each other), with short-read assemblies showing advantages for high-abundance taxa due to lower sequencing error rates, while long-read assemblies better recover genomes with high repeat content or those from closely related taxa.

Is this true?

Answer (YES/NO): NO